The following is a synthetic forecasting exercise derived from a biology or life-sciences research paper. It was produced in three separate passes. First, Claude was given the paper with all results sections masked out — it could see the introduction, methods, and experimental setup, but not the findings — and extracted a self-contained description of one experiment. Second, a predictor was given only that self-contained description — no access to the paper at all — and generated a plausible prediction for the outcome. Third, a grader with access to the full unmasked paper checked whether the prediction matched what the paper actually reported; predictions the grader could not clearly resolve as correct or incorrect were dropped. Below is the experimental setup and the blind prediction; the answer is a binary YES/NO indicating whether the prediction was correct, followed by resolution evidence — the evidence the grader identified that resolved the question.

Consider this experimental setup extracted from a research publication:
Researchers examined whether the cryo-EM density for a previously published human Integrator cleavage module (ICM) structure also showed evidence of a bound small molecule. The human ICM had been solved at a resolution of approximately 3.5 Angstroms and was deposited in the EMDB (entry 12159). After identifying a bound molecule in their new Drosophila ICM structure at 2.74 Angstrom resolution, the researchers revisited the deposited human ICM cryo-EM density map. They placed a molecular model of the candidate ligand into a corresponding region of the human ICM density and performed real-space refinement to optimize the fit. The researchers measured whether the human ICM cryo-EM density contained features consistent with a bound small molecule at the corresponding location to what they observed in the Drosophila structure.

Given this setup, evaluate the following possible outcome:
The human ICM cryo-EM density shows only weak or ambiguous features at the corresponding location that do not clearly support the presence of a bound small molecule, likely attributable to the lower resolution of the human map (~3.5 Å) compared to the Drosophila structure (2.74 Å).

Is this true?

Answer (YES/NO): NO